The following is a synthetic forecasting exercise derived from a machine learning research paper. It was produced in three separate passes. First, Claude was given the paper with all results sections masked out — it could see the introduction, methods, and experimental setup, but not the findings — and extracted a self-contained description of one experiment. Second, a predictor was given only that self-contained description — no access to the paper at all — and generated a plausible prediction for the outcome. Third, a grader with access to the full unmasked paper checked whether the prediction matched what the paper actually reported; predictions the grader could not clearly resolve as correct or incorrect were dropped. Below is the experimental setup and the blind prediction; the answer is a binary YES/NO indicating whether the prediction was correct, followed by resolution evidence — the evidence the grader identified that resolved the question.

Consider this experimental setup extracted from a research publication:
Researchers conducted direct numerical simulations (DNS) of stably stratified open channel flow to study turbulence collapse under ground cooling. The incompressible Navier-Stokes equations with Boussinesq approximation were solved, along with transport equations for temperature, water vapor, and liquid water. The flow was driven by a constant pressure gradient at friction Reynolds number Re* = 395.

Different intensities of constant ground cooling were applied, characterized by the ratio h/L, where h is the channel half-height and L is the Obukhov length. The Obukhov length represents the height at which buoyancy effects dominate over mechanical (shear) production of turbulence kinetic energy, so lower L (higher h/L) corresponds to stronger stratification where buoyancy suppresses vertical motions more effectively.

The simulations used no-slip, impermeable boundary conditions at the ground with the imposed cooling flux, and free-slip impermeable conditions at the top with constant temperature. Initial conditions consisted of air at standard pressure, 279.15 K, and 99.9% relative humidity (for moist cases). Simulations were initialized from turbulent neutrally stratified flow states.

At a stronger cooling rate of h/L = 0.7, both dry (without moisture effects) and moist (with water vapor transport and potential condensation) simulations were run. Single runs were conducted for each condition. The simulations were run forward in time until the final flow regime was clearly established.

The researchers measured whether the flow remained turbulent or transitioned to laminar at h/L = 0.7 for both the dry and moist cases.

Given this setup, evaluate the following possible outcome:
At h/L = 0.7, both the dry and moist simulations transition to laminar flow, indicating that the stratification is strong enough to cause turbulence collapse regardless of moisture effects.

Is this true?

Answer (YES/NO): YES